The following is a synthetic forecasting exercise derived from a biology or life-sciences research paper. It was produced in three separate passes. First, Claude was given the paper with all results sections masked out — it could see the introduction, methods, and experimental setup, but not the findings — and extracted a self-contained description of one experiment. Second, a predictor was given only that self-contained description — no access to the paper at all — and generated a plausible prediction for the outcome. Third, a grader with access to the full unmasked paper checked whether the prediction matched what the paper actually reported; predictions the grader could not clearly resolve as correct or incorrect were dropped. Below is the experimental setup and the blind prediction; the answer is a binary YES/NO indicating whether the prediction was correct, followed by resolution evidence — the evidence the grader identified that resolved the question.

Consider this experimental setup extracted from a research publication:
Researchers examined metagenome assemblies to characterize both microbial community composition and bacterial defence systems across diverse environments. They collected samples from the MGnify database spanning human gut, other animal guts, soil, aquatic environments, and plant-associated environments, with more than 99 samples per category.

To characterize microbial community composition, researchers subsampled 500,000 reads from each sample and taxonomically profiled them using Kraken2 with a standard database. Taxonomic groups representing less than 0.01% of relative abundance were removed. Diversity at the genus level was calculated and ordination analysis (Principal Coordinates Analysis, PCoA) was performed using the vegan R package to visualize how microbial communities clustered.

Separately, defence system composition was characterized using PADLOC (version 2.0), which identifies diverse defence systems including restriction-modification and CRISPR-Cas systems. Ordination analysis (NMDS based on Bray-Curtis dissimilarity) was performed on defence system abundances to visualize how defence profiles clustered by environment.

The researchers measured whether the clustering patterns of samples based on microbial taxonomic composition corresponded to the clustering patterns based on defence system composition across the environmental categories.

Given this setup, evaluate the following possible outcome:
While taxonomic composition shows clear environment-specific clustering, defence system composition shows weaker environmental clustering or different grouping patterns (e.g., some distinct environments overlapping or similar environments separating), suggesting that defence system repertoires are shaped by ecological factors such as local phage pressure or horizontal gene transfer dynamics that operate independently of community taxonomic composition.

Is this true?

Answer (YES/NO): YES